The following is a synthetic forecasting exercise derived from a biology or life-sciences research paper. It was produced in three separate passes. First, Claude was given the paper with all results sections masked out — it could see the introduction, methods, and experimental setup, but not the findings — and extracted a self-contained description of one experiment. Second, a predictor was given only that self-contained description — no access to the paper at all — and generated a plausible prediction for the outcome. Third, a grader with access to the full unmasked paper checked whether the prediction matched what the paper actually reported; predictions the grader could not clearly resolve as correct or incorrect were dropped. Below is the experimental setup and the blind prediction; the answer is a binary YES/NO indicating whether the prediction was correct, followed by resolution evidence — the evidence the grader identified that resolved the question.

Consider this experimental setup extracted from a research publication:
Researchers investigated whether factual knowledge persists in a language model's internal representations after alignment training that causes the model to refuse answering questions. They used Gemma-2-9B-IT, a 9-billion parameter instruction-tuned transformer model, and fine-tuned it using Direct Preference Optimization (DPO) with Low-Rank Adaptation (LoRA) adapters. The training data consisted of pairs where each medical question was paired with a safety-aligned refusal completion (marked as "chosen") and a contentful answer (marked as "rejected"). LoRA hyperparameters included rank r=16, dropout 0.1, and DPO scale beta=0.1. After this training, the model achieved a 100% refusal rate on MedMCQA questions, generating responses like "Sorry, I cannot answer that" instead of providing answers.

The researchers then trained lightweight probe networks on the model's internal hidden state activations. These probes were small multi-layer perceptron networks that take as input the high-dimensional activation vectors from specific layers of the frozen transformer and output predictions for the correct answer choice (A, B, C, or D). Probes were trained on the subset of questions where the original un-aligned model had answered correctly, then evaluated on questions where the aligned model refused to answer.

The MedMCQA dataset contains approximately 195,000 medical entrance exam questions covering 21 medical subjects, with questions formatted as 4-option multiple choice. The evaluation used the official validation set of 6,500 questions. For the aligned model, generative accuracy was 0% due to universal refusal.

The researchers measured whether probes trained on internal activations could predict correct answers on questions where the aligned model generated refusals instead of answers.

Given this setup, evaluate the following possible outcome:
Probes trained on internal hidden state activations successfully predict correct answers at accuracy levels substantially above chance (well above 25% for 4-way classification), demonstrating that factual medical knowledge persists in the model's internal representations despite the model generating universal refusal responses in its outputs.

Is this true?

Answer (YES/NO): YES